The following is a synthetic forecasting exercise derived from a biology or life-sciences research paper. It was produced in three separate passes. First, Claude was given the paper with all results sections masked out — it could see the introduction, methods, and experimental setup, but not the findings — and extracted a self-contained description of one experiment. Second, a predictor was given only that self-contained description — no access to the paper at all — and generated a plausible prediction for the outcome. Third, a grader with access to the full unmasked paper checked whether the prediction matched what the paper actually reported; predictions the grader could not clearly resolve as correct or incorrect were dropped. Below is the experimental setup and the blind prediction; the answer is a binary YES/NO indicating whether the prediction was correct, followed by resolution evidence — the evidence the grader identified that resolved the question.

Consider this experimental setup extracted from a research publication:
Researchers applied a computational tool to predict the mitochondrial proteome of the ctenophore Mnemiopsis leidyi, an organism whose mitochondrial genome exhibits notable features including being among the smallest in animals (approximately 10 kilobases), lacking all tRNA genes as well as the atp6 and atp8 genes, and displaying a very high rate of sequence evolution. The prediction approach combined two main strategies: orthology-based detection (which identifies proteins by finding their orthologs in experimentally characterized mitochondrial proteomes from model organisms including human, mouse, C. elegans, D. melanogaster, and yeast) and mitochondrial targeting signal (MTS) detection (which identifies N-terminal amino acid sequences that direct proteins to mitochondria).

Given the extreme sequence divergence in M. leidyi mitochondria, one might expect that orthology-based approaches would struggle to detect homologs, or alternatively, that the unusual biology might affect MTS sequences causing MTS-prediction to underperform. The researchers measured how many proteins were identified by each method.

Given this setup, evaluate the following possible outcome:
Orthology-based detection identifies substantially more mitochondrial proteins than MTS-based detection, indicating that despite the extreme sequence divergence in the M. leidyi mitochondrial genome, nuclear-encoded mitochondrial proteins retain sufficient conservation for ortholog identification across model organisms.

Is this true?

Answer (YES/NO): YES